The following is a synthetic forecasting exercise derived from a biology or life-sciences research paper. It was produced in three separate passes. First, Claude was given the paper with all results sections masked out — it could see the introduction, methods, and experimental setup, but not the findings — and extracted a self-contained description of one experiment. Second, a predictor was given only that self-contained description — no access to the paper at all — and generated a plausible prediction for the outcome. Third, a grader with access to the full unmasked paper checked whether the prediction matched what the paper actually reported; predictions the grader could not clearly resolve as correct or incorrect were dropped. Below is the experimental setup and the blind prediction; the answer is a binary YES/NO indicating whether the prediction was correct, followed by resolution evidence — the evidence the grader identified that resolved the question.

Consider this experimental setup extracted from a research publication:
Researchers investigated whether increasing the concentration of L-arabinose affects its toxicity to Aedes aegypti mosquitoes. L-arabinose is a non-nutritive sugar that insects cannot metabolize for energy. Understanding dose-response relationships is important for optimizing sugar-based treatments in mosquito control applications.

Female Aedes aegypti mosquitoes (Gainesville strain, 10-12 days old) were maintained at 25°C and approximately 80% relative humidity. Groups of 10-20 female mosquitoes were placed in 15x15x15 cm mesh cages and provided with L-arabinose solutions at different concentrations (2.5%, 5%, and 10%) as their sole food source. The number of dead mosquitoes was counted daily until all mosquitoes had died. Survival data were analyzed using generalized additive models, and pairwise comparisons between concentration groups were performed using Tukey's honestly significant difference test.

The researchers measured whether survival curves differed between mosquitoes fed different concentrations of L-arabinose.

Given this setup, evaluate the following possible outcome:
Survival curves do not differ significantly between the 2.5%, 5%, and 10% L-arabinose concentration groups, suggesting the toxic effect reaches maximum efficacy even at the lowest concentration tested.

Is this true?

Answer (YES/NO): YES